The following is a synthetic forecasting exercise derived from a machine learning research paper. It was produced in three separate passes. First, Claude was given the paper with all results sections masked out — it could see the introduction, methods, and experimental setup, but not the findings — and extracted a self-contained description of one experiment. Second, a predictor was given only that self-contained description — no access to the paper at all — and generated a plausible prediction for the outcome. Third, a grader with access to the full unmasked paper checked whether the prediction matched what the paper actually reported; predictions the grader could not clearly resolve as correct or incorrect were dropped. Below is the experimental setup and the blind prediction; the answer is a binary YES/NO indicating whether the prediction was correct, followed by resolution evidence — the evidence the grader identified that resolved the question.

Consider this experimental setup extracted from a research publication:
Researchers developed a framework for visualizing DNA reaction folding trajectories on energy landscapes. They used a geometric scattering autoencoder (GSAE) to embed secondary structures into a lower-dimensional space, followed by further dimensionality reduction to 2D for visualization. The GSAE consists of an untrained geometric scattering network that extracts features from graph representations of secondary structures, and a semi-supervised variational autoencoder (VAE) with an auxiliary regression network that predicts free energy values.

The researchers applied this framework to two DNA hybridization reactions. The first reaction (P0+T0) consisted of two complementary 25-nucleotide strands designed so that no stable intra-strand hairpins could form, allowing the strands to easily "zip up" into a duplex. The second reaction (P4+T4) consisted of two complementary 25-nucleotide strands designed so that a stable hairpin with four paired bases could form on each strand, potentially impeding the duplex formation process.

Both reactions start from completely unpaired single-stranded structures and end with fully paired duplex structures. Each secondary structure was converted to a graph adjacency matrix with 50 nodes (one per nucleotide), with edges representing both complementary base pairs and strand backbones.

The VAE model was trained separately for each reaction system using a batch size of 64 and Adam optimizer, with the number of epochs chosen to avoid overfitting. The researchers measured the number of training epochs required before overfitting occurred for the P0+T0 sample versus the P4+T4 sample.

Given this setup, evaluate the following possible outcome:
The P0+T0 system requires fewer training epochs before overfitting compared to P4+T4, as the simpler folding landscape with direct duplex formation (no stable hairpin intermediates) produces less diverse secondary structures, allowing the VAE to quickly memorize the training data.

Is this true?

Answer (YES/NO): YES